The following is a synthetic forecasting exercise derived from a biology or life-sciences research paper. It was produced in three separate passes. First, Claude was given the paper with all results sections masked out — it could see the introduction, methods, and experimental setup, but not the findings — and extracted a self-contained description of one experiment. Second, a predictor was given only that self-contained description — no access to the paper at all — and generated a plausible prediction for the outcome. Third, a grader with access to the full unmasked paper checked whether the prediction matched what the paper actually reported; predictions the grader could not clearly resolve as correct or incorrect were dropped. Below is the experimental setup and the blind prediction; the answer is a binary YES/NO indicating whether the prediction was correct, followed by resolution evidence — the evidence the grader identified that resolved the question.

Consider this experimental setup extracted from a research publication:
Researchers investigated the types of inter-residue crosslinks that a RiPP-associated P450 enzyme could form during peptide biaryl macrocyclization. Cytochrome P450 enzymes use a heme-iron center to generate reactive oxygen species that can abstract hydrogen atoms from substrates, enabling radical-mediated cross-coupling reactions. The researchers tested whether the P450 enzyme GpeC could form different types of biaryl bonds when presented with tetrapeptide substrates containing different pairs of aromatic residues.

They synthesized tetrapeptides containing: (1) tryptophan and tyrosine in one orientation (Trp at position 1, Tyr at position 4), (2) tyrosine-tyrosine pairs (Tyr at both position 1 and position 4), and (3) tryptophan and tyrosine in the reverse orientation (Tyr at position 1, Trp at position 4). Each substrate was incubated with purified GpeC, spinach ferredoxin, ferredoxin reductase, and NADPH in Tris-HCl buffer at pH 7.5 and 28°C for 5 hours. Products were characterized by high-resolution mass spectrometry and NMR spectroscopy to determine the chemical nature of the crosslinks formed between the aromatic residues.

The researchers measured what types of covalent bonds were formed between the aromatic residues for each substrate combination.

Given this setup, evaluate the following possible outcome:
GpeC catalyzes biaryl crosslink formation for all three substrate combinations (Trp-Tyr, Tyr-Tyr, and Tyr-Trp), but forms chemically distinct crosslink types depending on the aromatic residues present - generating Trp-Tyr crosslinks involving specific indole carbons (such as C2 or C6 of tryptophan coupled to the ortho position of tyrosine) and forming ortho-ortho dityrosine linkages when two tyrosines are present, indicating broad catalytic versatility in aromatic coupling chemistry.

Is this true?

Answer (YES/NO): NO